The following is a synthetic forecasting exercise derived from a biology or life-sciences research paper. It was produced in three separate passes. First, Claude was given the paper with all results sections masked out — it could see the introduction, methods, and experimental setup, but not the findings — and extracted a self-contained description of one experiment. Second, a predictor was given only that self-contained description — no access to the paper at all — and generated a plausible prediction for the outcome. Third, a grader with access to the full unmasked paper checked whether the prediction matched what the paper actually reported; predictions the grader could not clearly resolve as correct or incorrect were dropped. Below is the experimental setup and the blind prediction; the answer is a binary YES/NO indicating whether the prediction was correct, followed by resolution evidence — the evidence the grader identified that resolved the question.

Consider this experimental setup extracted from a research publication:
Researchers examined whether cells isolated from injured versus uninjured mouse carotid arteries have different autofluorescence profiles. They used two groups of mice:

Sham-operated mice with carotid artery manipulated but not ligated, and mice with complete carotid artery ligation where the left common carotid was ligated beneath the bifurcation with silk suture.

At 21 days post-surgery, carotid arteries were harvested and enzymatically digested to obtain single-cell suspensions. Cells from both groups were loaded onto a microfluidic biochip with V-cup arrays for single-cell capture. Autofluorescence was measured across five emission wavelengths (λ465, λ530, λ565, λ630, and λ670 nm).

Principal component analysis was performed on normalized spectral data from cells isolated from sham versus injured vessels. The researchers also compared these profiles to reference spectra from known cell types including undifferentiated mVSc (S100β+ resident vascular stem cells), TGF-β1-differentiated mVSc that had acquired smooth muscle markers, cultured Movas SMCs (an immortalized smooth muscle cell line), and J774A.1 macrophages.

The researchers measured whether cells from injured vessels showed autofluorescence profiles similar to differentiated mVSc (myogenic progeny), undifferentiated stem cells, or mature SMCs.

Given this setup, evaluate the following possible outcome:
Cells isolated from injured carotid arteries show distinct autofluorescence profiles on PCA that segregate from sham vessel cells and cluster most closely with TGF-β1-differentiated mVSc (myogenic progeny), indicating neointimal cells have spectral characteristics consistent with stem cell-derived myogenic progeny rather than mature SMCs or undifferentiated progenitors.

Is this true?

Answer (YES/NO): NO